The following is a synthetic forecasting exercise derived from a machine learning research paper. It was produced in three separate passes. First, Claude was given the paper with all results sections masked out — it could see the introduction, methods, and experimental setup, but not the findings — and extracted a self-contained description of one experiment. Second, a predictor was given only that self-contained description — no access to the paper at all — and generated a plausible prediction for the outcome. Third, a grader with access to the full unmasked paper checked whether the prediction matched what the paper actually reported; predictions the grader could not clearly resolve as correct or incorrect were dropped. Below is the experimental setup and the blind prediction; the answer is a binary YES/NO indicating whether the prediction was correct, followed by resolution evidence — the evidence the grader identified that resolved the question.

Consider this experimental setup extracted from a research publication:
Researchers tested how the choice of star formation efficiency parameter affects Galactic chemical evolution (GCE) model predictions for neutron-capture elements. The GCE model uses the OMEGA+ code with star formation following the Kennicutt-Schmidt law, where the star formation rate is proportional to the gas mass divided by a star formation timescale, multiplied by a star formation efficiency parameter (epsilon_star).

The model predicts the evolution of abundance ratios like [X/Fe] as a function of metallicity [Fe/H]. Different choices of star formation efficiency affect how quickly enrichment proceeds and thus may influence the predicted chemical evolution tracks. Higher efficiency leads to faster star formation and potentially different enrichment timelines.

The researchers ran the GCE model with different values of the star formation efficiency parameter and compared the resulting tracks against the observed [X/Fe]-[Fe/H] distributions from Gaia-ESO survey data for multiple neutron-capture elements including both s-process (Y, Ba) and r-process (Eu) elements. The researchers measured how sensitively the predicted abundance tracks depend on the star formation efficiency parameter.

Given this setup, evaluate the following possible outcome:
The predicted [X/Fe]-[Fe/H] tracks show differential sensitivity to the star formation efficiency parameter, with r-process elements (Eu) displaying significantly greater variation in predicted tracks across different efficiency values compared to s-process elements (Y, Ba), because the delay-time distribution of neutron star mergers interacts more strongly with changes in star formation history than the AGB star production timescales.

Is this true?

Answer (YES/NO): NO